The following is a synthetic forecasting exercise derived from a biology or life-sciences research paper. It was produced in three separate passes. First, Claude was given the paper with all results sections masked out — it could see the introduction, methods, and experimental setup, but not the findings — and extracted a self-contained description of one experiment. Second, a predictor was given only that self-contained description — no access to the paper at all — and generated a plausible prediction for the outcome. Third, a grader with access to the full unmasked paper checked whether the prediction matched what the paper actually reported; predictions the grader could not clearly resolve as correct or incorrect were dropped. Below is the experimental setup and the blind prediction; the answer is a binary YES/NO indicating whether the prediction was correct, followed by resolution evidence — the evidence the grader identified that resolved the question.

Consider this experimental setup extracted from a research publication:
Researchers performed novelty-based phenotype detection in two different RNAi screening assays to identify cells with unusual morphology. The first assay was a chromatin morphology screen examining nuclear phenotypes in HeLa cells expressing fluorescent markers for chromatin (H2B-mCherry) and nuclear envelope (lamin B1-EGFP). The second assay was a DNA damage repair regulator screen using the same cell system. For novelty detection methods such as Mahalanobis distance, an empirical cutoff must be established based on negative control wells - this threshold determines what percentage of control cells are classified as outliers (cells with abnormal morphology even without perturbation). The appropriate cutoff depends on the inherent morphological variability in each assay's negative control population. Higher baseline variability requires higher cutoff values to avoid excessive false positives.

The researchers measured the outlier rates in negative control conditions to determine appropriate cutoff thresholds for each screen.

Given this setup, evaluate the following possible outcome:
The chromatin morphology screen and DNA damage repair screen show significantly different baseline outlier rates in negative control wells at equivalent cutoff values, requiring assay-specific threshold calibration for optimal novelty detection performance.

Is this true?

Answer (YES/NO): YES